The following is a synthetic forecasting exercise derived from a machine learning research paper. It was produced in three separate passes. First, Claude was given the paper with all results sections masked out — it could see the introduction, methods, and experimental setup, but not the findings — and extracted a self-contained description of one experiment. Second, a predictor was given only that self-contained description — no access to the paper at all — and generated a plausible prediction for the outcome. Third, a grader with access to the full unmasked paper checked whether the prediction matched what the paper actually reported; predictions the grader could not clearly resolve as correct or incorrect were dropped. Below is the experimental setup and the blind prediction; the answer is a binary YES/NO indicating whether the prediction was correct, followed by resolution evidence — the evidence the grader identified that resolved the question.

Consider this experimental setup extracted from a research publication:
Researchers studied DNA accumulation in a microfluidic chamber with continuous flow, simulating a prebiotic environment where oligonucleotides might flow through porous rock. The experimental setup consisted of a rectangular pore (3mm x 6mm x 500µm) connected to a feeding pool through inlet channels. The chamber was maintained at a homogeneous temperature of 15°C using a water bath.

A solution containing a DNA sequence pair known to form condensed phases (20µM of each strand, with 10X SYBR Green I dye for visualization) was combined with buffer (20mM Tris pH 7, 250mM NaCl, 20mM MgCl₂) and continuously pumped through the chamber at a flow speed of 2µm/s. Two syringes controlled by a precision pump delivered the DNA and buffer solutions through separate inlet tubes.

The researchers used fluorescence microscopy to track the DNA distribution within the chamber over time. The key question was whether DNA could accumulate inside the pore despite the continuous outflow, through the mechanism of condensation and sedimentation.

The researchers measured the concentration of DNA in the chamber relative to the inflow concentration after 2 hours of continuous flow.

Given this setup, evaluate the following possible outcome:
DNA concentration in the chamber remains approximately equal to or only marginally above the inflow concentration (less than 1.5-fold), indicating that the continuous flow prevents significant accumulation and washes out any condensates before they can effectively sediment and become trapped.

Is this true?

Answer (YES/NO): NO